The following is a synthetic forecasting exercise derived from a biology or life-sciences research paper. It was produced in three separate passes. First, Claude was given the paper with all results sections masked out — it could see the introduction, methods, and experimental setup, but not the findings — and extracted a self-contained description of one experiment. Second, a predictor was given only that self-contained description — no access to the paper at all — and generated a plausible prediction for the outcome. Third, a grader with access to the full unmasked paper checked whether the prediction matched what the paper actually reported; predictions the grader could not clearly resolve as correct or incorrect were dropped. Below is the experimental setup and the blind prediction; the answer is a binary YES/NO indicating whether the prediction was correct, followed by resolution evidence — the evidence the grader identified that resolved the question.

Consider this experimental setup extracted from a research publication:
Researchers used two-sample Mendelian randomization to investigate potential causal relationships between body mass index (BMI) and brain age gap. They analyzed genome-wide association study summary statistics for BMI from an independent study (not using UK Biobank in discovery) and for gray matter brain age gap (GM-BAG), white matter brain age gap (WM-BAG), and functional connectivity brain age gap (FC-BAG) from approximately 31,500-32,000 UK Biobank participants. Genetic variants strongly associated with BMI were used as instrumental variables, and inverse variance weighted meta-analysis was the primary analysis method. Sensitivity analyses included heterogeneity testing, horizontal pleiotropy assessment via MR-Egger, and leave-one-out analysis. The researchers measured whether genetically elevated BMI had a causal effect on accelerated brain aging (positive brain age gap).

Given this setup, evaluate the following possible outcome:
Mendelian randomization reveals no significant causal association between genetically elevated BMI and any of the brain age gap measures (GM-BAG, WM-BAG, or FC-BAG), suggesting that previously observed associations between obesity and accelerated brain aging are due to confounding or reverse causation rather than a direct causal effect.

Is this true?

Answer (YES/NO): NO